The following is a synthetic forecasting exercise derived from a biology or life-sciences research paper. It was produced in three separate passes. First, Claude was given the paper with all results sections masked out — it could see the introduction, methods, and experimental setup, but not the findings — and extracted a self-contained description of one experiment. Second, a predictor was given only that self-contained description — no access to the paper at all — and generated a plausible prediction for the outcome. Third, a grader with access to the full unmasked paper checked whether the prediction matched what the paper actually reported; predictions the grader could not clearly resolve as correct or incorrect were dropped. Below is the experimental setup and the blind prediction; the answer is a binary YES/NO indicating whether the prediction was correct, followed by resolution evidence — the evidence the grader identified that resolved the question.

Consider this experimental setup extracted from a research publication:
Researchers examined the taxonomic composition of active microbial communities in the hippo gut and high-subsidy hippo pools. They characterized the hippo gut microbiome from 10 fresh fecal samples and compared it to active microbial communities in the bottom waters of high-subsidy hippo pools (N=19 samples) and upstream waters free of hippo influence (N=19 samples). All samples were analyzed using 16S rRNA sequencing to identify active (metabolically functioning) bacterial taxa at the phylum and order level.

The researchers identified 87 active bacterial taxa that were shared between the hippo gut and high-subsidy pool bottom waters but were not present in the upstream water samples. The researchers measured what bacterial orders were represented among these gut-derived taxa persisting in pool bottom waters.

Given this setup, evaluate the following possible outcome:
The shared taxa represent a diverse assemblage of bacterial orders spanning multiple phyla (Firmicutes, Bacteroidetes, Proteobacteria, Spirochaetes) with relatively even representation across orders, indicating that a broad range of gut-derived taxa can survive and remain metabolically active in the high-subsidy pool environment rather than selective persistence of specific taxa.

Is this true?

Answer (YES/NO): NO